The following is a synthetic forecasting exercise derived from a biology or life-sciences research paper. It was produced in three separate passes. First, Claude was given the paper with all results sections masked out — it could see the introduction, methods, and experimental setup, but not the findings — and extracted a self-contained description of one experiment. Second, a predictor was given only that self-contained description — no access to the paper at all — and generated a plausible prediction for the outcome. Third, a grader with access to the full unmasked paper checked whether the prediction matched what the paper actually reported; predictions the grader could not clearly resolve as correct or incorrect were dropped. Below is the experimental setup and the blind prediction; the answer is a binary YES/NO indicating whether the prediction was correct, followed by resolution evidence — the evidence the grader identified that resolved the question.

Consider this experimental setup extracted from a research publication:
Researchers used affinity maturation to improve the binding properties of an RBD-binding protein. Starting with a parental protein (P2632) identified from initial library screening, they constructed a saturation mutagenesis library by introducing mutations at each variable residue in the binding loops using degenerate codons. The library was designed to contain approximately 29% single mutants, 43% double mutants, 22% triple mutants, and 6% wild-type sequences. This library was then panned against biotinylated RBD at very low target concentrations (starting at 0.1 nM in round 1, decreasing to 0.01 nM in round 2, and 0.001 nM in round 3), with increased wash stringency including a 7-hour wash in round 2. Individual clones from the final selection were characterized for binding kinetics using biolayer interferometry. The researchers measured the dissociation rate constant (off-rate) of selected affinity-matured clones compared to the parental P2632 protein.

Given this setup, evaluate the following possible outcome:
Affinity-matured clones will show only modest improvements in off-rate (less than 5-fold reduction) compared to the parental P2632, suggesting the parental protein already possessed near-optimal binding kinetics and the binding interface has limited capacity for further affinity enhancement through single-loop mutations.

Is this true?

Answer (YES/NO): NO